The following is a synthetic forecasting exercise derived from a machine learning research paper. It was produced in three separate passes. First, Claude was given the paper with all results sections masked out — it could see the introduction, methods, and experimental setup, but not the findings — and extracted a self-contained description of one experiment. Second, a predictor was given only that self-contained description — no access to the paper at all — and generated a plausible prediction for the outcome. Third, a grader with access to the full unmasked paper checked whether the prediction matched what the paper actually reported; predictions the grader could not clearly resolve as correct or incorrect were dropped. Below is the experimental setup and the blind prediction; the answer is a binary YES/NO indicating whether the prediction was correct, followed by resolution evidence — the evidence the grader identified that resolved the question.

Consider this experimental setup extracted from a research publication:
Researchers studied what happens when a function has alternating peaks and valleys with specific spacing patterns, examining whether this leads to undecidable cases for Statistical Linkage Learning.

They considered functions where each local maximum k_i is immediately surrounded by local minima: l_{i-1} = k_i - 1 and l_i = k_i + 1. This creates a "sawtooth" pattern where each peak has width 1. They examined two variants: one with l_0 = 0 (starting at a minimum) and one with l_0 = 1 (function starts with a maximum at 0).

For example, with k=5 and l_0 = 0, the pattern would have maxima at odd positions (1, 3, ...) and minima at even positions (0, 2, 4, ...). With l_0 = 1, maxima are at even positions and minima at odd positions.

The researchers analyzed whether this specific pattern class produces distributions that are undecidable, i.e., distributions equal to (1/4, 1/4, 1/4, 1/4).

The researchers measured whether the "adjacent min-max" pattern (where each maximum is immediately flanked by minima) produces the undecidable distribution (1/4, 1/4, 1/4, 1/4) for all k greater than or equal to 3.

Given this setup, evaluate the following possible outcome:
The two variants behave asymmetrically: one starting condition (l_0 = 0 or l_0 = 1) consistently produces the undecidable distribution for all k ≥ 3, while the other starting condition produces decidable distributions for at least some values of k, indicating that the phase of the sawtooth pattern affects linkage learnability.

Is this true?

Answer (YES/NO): NO